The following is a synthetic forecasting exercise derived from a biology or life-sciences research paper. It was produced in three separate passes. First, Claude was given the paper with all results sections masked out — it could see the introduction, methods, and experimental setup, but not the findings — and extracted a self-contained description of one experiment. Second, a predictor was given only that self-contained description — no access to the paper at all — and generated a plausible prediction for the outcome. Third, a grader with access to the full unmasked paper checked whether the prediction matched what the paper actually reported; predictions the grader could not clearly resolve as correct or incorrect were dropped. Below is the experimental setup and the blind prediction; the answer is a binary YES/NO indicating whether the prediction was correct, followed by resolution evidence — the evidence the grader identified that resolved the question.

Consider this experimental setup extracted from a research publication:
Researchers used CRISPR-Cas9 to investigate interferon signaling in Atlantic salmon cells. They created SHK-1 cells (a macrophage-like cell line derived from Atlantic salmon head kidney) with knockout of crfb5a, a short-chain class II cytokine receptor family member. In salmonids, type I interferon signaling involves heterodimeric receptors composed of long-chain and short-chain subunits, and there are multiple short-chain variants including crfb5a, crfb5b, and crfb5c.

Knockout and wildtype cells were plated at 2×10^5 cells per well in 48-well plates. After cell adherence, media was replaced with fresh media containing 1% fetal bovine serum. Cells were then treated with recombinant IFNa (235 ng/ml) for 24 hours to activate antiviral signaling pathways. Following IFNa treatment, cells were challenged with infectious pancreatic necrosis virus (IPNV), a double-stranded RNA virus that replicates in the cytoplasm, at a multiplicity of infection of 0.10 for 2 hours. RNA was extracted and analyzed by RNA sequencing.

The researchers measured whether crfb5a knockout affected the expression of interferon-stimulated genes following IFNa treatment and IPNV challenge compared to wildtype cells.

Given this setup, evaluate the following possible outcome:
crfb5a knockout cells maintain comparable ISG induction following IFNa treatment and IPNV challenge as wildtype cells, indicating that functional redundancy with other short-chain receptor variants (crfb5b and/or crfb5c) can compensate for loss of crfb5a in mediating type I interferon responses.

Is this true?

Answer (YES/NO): YES